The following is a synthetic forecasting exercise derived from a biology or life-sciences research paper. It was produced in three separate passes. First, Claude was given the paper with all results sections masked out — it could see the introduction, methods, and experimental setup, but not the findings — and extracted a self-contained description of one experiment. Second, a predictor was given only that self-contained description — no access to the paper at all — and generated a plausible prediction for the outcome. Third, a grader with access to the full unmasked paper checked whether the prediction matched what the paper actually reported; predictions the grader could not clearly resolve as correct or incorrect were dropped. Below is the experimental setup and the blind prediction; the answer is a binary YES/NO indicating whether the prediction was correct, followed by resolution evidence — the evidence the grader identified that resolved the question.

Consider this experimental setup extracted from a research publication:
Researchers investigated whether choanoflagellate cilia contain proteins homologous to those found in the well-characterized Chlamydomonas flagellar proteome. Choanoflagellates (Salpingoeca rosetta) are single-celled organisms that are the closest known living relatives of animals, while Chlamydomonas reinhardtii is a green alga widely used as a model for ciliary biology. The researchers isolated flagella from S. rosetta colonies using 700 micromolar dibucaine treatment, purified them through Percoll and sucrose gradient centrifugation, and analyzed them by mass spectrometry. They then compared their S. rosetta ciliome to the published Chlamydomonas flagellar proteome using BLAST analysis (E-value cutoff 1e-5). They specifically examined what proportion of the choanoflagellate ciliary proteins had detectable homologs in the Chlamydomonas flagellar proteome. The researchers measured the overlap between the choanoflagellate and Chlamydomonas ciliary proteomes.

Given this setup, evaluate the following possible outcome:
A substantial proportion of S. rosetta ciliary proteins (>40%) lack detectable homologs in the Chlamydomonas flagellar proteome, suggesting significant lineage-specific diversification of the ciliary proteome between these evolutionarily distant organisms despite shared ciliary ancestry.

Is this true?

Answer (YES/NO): YES